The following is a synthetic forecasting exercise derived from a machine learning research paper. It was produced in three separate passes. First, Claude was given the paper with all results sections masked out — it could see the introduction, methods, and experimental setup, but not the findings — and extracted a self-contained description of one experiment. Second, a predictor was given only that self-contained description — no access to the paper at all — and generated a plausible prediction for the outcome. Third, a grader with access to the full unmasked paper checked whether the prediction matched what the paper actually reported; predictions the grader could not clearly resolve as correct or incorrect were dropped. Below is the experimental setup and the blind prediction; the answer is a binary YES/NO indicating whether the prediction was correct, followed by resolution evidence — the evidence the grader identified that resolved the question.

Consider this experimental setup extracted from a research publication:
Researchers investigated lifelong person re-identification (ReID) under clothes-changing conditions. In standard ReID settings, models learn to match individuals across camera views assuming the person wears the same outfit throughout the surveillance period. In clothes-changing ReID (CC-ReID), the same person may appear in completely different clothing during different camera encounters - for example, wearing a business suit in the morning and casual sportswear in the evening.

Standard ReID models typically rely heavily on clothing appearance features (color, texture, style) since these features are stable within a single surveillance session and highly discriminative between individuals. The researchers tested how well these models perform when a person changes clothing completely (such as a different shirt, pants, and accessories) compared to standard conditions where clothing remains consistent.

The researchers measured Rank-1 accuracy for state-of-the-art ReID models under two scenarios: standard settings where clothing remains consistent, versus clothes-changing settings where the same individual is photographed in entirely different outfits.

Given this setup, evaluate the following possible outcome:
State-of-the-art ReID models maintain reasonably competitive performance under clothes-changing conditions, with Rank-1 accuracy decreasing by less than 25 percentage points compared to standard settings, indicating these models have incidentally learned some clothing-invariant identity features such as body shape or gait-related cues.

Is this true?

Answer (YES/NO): NO